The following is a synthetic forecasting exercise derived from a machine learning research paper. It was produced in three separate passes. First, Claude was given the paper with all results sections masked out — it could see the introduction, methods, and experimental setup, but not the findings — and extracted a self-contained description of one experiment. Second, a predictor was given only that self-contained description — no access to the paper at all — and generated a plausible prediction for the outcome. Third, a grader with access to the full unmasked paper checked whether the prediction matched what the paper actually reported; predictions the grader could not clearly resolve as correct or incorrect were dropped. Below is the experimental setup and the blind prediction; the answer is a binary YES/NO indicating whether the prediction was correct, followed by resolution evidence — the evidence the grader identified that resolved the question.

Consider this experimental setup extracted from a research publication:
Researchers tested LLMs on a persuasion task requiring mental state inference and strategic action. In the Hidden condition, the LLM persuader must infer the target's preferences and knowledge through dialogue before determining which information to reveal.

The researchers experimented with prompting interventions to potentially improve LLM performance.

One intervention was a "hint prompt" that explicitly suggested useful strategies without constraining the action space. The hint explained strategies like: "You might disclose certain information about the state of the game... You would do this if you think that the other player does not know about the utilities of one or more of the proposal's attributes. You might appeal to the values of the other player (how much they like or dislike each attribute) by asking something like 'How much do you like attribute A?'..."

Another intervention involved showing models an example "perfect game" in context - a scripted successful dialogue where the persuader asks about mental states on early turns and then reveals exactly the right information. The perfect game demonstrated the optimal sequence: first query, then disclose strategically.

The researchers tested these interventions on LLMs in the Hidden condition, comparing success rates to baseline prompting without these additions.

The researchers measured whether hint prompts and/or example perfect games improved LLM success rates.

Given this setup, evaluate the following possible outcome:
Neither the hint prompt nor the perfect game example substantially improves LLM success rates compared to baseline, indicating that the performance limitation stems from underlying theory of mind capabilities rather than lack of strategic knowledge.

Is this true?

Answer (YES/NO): NO